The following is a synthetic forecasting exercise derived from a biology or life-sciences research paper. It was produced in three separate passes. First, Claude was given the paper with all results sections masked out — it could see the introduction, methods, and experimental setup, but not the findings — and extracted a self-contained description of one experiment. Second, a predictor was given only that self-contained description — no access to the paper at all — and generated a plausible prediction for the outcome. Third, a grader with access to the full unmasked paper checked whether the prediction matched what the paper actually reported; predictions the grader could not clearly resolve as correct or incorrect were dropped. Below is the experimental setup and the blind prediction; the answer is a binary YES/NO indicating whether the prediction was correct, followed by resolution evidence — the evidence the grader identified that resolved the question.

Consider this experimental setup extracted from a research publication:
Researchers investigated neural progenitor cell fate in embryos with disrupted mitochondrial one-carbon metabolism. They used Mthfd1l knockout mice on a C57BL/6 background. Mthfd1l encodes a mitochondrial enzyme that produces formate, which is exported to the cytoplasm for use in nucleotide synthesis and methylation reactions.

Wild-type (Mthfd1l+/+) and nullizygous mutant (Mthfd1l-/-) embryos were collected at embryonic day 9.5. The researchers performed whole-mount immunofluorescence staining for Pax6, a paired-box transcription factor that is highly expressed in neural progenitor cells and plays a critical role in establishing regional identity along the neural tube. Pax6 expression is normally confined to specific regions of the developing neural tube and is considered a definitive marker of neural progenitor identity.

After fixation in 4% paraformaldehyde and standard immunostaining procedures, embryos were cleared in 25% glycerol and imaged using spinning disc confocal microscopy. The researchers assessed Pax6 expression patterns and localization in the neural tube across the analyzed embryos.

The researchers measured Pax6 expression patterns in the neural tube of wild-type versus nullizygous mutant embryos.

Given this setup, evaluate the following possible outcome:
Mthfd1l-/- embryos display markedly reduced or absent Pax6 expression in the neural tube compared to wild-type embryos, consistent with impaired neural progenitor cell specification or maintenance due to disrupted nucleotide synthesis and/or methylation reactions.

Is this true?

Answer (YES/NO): YES